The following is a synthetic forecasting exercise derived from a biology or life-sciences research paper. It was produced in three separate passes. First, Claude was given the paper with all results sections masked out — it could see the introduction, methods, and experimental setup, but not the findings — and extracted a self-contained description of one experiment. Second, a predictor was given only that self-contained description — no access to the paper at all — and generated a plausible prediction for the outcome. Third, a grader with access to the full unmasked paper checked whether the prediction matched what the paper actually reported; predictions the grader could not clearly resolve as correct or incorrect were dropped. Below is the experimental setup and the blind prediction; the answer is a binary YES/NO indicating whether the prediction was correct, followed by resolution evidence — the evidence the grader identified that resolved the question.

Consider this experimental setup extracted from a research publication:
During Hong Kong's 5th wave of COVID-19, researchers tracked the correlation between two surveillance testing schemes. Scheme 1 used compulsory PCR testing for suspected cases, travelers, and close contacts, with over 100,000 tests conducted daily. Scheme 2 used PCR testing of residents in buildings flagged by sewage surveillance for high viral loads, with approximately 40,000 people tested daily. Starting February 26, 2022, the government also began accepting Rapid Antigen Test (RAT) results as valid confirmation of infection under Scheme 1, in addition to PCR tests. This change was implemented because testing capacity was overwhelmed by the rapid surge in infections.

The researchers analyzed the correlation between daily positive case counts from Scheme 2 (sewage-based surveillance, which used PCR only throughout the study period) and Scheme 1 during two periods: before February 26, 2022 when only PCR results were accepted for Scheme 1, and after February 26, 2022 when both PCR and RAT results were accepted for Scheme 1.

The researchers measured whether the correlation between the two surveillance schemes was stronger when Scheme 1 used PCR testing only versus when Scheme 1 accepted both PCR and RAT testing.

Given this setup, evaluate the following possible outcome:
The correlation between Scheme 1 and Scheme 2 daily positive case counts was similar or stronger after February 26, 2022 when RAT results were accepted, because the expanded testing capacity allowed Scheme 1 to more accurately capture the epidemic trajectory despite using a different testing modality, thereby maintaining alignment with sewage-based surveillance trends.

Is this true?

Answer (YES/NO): NO